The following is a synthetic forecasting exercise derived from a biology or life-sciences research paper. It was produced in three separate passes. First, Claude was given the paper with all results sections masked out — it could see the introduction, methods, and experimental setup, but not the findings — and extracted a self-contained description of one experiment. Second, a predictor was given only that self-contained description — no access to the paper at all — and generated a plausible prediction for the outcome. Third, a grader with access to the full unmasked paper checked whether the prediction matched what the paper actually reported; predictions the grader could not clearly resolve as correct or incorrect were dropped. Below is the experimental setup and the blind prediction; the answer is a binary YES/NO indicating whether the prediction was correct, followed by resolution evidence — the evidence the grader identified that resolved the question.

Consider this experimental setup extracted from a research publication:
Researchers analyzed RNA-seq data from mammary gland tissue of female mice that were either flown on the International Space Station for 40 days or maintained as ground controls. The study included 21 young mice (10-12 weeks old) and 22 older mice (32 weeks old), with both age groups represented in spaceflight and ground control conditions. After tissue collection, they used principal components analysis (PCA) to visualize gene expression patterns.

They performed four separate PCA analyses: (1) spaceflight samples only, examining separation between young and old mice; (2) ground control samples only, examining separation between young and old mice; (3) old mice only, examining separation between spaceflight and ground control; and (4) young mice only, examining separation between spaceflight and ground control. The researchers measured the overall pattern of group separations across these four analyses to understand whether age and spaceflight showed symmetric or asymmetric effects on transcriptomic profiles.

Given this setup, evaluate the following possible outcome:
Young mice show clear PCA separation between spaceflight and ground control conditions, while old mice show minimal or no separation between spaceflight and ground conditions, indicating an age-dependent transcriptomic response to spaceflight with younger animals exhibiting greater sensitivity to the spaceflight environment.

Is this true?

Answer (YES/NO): NO